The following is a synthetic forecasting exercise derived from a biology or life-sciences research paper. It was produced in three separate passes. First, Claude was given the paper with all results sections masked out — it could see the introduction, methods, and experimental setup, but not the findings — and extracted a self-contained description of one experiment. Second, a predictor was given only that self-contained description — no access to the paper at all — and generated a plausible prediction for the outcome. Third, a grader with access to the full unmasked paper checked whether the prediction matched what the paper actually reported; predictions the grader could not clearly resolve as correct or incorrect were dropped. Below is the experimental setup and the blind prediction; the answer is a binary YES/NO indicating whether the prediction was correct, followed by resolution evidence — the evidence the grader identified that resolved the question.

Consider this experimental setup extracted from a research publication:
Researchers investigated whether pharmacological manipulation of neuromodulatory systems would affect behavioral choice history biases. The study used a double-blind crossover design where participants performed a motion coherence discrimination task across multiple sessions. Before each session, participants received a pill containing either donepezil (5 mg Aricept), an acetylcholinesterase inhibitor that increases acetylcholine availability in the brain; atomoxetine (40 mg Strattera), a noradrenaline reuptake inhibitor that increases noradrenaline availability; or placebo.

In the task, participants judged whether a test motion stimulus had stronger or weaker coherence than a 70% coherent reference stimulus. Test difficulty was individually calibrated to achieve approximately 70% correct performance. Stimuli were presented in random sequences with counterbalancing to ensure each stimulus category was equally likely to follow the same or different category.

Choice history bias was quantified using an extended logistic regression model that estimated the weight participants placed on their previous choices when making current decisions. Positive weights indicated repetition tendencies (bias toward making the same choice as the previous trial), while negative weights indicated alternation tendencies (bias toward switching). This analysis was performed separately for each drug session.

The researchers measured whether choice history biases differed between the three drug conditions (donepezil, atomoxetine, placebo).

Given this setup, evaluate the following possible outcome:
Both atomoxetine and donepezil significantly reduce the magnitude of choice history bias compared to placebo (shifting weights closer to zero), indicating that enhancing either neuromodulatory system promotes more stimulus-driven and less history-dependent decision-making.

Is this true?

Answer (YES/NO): NO